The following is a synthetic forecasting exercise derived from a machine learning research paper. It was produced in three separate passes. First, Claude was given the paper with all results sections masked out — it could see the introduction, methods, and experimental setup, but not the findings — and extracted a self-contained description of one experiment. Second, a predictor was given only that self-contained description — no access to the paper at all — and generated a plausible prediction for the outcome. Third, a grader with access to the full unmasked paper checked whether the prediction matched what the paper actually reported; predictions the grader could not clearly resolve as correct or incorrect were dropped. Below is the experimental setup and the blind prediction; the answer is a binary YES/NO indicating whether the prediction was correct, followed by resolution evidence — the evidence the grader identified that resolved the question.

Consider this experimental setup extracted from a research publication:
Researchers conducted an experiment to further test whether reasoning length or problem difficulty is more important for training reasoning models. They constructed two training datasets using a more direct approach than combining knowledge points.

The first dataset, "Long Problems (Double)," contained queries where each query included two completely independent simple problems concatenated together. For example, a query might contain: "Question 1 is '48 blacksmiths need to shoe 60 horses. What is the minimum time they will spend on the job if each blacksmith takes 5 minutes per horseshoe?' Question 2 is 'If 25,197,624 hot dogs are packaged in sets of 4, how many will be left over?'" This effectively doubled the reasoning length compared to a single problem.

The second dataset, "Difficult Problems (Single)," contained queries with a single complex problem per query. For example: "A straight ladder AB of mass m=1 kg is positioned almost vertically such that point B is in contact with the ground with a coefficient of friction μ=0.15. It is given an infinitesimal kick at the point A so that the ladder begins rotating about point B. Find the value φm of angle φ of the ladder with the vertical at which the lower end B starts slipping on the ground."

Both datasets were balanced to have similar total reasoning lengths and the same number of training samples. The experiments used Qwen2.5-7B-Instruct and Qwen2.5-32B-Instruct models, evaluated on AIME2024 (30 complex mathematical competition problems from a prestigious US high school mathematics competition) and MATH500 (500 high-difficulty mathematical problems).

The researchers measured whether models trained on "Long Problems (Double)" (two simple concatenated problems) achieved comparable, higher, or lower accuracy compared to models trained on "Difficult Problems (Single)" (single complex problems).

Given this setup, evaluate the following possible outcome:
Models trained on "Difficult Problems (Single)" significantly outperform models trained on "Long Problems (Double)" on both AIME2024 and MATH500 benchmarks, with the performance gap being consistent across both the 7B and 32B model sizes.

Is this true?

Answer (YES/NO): NO